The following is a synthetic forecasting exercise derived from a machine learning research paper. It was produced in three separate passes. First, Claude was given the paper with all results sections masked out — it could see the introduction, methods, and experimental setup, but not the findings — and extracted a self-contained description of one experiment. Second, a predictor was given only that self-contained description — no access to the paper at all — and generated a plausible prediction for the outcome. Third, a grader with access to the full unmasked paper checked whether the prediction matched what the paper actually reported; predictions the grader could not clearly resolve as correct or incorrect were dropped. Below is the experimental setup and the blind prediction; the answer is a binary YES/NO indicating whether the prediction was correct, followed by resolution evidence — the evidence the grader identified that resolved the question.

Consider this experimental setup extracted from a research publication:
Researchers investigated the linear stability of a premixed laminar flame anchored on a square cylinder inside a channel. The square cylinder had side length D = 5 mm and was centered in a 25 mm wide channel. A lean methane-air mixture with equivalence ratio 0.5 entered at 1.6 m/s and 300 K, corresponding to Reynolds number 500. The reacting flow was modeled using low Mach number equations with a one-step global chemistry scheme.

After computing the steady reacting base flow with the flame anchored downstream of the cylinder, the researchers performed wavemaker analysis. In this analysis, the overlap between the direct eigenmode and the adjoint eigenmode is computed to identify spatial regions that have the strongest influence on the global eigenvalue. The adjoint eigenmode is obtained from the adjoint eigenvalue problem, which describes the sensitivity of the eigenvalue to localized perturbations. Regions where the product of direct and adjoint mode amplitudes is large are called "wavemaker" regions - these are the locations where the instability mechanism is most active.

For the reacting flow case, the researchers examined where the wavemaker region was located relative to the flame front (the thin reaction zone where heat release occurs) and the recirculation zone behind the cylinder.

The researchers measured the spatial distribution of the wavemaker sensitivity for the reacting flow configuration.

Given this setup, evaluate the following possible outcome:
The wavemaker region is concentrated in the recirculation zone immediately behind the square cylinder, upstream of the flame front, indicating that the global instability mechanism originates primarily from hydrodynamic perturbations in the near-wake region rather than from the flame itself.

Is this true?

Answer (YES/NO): NO